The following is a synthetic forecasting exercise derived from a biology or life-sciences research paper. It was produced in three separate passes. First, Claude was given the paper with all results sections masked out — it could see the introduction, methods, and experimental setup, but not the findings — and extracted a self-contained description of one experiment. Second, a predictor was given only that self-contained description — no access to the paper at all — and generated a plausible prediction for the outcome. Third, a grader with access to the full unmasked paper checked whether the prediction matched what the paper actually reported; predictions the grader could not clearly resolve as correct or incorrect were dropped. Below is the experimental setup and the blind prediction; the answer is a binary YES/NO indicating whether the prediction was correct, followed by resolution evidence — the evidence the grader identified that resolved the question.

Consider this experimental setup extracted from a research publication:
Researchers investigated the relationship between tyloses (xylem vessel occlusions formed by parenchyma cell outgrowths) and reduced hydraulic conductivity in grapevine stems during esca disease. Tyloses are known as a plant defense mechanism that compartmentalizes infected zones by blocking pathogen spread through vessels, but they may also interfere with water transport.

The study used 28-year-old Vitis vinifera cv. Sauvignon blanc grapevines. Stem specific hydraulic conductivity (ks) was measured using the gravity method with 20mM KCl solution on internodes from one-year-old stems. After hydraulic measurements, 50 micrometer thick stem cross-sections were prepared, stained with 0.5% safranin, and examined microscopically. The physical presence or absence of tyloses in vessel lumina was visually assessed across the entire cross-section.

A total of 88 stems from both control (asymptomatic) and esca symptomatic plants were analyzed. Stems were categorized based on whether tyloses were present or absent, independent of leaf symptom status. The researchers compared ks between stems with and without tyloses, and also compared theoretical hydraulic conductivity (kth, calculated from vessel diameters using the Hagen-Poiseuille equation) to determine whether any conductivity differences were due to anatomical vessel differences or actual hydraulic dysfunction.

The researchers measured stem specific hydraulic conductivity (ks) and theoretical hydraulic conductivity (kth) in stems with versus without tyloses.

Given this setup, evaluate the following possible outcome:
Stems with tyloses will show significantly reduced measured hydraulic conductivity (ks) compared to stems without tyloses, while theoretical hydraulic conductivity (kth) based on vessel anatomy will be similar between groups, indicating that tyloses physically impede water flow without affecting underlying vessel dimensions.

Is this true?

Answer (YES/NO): YES